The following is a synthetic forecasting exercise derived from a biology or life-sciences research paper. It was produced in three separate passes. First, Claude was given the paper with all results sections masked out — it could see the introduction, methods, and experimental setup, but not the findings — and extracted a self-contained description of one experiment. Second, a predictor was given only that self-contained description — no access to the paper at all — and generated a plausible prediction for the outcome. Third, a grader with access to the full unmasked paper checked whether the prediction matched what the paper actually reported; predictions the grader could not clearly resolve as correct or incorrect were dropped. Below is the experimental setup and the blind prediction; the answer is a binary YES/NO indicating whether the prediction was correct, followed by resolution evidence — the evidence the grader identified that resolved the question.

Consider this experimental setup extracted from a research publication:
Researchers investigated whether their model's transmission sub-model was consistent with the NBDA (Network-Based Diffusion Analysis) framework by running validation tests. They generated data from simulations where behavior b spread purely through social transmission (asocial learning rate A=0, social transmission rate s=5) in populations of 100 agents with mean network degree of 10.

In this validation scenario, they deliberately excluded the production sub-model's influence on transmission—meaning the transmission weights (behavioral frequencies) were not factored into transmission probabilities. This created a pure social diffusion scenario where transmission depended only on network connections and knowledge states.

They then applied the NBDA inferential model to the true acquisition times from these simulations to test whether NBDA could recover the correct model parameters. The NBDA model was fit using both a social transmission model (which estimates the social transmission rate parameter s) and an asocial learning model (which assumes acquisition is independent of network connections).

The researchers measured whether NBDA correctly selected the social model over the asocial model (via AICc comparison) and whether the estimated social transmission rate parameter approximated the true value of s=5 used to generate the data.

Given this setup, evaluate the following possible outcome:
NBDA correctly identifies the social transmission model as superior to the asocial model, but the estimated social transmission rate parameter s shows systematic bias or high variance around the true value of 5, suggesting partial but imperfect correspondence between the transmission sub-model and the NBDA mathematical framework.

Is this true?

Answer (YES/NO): NO